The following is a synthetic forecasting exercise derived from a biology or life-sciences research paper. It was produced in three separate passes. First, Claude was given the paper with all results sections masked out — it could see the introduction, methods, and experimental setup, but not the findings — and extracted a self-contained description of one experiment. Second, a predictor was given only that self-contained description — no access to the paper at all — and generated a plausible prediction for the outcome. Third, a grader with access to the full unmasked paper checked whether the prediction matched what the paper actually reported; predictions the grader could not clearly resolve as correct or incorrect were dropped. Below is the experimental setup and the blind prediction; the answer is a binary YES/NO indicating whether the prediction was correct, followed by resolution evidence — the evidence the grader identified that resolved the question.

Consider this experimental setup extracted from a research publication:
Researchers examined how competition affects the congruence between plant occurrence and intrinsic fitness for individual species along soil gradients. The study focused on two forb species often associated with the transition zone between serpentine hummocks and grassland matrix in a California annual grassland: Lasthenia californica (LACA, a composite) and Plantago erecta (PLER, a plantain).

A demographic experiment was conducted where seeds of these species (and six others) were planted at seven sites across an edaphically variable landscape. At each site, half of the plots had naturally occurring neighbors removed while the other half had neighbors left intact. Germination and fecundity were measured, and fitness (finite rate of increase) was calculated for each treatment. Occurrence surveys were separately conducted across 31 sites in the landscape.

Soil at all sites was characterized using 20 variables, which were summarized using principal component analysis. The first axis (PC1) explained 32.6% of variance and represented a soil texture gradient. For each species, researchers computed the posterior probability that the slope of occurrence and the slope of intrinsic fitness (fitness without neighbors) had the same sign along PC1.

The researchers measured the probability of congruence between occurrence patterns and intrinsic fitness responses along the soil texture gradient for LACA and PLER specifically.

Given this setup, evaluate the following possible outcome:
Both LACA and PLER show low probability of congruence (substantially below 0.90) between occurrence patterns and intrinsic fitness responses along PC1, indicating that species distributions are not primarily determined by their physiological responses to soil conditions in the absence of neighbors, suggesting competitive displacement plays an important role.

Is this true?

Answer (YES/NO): YES